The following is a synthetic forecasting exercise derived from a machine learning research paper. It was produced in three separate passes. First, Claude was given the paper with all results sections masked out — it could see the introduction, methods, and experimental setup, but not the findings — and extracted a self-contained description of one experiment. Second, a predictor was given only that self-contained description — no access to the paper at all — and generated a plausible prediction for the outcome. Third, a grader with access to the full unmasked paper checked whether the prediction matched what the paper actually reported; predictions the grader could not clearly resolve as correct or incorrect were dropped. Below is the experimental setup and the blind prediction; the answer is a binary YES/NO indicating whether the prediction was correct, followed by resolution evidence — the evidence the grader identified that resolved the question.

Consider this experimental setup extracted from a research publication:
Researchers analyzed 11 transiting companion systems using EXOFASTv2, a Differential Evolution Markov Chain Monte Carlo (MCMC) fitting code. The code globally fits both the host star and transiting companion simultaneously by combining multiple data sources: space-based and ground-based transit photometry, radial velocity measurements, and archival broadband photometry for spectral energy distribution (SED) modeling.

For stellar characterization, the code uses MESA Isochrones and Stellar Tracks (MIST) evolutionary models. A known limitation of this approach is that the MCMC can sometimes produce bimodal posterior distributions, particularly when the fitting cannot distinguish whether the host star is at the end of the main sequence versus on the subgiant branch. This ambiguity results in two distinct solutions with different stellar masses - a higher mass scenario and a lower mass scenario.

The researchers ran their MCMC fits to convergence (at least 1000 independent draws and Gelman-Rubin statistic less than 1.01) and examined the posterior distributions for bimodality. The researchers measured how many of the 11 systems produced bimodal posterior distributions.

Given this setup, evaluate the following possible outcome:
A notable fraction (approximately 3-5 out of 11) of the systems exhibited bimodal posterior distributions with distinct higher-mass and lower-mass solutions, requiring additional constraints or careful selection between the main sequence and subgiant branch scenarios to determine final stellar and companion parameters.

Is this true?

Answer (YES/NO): YES